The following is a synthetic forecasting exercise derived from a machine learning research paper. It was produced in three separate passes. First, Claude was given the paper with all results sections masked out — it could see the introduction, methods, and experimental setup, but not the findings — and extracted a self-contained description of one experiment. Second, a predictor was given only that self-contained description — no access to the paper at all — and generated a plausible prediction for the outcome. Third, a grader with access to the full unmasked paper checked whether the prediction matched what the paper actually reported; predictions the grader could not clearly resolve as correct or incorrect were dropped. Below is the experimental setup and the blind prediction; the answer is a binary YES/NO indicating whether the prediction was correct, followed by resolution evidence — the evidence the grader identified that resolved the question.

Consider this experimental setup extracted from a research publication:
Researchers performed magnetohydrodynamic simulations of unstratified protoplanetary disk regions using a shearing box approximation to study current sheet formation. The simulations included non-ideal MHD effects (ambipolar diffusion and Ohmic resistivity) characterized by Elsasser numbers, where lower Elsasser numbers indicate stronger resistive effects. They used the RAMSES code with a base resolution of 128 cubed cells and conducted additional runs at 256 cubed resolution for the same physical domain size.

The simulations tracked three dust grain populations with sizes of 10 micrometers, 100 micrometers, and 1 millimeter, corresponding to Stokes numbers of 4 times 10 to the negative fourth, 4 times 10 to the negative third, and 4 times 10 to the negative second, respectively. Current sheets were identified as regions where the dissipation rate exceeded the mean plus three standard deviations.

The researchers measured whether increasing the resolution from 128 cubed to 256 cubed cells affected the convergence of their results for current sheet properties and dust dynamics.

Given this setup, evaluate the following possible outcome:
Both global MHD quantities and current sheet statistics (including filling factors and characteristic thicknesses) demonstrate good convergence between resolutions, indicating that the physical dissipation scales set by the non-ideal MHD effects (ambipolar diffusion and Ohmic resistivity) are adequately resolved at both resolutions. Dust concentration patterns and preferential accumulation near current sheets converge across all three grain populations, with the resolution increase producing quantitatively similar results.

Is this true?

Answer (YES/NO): NO